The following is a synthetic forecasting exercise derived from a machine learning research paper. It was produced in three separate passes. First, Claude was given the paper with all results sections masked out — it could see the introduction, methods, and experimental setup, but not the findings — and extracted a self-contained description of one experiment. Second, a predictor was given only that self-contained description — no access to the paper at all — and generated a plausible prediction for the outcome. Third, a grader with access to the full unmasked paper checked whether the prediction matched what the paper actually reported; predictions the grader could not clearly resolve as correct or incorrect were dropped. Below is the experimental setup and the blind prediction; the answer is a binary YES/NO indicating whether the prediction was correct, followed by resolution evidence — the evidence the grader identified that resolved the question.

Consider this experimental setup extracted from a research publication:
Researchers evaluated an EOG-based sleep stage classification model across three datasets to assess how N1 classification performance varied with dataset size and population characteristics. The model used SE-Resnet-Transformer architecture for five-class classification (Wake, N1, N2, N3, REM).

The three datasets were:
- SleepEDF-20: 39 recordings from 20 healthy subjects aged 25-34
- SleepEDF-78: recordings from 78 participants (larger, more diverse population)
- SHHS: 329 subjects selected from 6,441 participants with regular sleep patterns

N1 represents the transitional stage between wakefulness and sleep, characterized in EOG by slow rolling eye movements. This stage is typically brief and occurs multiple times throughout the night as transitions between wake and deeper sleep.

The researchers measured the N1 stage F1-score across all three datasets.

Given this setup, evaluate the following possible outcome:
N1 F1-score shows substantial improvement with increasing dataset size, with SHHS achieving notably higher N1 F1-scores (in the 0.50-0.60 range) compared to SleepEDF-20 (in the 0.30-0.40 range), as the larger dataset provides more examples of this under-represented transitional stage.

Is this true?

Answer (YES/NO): NO